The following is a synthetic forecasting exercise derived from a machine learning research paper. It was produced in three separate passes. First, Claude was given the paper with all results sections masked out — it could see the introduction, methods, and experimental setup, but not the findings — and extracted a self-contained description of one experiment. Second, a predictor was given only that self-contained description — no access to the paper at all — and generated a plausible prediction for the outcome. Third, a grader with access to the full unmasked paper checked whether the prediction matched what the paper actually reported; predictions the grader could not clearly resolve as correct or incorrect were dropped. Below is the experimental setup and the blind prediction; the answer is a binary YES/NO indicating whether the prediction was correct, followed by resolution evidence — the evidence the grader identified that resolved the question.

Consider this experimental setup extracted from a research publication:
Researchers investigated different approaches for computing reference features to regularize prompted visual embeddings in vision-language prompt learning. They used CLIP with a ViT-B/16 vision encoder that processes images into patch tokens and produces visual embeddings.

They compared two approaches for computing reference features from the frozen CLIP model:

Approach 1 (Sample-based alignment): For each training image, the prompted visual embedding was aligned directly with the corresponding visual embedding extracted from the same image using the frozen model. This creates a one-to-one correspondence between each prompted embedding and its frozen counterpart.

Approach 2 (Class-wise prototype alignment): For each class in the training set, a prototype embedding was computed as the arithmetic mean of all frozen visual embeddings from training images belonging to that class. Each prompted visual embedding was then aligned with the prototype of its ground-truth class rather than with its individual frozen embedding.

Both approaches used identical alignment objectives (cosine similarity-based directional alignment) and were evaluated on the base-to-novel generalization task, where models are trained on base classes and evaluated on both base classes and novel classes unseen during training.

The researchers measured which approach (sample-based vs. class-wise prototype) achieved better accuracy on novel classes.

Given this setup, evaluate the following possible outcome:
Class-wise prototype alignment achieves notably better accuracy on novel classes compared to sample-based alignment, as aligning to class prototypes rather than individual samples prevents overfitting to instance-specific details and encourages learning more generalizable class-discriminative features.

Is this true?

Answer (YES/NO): YES